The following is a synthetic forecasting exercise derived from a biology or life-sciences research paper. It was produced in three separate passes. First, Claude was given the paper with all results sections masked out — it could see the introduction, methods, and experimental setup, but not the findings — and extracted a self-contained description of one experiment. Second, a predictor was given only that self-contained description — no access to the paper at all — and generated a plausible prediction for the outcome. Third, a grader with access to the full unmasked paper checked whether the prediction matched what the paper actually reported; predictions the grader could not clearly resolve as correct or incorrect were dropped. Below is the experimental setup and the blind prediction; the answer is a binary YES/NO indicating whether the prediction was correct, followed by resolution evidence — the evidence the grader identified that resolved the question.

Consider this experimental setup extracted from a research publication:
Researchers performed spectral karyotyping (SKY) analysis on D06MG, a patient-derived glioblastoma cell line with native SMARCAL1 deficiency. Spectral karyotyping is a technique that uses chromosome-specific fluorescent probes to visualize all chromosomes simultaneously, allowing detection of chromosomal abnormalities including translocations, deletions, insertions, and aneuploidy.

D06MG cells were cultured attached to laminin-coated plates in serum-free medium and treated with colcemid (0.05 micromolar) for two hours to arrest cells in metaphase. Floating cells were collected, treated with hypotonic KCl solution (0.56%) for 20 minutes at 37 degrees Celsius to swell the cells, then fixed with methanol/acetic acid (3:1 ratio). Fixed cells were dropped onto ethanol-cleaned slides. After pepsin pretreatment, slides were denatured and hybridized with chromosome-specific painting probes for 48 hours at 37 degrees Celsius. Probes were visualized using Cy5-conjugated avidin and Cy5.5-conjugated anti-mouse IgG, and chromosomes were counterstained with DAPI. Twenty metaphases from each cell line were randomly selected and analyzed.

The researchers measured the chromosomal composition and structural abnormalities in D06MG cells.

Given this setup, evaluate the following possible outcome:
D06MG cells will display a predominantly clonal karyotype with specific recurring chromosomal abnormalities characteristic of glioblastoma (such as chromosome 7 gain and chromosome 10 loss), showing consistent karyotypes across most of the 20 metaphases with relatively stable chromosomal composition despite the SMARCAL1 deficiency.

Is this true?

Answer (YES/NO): YES